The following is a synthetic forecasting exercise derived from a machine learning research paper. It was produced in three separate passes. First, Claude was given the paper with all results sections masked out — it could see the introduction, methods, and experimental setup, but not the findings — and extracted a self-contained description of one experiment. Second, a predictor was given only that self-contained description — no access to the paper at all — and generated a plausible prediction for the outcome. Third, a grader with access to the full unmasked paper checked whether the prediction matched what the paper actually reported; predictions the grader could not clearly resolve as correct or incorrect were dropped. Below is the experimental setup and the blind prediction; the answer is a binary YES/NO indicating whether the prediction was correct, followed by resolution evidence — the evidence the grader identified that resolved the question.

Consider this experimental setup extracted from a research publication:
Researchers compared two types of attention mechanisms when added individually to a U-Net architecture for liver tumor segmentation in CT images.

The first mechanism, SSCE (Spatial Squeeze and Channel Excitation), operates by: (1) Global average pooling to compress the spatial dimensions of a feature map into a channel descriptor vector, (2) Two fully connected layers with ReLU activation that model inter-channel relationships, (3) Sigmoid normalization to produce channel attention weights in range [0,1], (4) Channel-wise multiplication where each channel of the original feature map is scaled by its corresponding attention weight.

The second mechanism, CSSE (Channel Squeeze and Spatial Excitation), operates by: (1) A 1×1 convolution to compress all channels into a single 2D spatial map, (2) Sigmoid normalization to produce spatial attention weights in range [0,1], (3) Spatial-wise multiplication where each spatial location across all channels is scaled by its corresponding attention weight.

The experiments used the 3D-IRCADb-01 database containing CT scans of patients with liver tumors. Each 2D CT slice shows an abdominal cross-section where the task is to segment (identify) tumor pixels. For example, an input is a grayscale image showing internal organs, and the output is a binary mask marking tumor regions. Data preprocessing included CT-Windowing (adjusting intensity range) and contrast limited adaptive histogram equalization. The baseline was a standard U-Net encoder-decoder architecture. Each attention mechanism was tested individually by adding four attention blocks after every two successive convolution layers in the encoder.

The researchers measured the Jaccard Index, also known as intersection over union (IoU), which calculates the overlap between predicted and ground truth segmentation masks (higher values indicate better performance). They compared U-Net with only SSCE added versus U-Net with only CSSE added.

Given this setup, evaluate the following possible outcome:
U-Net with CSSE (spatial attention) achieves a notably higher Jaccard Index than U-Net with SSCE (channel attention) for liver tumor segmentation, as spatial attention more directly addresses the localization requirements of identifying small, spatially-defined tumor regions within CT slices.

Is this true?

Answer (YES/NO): NO